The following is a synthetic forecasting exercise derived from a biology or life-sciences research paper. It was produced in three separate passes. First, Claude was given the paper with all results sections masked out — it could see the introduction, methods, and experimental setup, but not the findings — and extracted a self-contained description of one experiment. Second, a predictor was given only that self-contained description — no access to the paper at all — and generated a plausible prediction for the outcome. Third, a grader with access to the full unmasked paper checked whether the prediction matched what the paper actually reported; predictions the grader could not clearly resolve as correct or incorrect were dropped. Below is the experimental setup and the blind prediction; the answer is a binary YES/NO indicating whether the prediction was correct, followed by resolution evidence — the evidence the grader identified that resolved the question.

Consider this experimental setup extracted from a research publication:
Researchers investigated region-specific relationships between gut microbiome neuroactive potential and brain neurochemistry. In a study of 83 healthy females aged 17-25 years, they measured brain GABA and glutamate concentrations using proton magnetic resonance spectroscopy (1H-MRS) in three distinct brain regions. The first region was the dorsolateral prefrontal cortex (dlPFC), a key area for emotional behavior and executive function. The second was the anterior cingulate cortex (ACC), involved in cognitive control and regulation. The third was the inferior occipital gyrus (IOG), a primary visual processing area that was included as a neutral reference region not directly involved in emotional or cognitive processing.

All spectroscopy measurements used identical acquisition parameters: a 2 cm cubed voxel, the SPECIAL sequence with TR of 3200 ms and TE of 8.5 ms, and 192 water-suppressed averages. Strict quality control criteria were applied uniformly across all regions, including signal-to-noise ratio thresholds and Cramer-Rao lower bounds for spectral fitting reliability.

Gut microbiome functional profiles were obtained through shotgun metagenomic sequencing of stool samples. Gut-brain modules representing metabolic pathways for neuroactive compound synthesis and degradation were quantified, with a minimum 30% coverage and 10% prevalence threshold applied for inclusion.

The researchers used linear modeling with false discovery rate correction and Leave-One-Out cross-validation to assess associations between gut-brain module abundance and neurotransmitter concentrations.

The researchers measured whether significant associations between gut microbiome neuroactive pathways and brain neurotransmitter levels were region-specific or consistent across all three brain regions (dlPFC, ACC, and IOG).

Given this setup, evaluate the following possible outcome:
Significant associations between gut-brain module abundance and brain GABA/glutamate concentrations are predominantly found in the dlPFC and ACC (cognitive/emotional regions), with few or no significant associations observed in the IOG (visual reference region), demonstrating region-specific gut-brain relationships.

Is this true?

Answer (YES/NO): NO